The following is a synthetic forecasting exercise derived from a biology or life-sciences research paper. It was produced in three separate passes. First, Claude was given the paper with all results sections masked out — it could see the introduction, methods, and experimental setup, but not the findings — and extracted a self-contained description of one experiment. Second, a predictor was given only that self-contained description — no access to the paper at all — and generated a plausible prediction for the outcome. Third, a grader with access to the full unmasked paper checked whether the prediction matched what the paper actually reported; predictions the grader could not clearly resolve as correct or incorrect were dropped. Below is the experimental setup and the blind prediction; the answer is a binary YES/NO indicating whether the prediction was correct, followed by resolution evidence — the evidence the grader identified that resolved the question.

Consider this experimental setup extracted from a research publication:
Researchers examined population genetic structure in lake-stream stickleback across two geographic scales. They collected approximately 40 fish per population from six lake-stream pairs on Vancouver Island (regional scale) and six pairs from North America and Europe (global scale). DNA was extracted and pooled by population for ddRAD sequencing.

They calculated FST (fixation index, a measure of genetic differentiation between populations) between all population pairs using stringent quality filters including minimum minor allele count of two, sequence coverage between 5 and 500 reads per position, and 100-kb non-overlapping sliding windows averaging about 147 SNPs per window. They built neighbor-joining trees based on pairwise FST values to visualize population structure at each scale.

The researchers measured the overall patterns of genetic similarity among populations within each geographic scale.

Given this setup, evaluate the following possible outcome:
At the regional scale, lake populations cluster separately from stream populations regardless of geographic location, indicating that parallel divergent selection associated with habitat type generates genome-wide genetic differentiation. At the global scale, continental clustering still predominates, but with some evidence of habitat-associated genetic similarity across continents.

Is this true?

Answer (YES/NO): NO